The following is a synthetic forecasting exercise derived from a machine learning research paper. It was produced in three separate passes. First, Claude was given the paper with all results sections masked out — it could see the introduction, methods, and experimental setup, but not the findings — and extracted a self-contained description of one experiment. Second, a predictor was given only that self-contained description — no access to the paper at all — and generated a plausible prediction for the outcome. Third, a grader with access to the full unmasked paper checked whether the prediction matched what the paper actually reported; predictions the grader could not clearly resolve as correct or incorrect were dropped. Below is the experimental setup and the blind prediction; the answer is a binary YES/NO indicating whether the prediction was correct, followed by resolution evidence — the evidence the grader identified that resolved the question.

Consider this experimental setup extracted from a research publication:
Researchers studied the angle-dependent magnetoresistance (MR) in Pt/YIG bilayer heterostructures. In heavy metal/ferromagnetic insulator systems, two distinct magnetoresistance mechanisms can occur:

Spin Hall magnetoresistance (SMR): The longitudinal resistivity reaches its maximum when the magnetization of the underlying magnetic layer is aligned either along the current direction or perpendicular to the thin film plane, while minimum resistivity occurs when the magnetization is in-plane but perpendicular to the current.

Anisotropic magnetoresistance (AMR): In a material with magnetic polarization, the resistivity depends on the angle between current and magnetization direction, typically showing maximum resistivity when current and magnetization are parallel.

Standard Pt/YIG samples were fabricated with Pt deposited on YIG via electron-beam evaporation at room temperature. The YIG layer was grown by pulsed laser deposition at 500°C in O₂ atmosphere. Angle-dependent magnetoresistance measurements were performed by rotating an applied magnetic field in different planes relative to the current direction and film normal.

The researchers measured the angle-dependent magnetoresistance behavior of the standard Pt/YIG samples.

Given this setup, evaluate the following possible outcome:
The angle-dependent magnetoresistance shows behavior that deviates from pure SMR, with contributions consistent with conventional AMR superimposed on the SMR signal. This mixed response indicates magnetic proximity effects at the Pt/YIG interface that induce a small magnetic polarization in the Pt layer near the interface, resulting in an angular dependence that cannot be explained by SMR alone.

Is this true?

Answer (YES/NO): NO